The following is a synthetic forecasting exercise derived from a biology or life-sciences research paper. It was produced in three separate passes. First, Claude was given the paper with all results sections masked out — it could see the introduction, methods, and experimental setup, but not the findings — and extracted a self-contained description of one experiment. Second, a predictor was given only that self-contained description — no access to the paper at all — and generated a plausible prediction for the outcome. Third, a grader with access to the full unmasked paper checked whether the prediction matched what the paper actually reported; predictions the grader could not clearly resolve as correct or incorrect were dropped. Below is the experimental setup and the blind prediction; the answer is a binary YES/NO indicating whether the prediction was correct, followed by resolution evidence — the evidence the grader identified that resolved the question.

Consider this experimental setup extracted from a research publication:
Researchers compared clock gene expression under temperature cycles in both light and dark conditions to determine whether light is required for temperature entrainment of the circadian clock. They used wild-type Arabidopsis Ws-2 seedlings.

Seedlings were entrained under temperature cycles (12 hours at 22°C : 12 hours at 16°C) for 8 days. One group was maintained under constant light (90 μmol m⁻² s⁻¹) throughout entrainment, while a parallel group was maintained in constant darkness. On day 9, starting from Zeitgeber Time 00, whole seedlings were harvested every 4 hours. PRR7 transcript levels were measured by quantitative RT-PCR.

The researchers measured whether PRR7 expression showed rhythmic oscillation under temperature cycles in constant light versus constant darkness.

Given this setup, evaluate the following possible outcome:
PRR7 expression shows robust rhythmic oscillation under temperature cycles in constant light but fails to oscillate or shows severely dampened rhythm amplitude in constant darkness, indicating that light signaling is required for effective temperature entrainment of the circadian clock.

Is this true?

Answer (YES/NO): NO